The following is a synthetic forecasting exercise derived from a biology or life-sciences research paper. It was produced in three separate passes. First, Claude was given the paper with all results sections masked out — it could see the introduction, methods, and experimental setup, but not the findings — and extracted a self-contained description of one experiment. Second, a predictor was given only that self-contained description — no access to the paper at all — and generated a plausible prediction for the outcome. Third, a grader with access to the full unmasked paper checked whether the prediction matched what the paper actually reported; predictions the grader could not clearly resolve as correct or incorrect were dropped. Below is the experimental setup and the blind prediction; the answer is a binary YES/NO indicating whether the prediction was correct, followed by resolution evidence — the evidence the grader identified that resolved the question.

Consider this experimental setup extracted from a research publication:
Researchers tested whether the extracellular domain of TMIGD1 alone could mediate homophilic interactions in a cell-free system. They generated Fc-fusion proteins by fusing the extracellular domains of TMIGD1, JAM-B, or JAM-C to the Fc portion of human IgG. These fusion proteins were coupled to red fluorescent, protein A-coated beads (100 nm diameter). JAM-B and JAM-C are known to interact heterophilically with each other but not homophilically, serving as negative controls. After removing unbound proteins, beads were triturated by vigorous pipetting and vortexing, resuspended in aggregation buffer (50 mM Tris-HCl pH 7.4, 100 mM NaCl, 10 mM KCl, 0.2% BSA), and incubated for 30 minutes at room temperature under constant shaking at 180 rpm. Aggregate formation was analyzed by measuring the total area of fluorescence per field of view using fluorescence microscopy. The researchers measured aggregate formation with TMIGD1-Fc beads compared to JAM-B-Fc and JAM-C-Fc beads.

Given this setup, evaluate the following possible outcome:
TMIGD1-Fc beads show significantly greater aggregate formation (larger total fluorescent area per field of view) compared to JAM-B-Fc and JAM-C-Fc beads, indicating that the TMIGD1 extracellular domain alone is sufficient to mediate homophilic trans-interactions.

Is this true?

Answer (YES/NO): YES